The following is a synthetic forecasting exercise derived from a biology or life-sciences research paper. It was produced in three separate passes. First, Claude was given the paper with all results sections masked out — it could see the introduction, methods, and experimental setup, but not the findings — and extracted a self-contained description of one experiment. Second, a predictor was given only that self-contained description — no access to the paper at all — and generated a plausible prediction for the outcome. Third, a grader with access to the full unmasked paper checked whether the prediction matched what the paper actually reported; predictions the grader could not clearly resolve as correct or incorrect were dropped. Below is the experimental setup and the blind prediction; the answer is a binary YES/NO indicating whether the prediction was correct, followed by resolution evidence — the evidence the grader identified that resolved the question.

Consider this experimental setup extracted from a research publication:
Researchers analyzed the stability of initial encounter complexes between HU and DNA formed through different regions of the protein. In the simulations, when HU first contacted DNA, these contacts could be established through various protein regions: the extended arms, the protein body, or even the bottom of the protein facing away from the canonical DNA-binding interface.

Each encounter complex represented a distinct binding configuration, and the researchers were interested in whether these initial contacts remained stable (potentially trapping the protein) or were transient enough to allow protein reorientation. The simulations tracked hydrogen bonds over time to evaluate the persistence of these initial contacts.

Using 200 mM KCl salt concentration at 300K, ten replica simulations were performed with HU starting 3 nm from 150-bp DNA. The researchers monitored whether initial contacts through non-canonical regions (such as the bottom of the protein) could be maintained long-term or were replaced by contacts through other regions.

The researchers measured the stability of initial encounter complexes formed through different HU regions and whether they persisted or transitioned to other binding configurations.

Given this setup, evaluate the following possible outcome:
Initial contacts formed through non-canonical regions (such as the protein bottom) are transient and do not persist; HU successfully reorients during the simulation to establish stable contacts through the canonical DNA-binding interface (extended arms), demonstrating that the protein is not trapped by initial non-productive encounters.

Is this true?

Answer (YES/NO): NO